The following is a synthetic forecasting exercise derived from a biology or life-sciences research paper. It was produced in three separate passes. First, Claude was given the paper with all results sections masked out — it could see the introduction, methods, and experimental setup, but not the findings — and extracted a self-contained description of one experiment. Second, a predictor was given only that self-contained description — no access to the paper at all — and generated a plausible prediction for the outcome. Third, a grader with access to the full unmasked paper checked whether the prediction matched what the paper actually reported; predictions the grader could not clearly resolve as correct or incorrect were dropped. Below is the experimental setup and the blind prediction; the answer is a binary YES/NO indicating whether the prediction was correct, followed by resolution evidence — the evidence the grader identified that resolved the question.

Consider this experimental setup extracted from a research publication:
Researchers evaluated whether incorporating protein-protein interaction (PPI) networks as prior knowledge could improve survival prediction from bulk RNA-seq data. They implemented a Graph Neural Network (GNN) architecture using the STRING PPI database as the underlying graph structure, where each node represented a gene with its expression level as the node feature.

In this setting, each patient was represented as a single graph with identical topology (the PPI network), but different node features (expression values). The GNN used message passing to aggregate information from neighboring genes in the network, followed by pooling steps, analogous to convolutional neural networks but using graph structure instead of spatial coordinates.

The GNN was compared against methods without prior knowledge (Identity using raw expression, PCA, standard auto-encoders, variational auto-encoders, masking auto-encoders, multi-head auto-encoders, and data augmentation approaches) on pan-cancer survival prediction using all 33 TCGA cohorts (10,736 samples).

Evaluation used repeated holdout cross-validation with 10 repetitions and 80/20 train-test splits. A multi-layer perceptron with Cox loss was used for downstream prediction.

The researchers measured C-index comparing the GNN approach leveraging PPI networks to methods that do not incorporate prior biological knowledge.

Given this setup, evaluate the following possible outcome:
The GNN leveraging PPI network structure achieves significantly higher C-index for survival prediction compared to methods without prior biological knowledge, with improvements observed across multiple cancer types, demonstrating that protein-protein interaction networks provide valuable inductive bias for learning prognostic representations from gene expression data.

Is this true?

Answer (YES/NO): NO